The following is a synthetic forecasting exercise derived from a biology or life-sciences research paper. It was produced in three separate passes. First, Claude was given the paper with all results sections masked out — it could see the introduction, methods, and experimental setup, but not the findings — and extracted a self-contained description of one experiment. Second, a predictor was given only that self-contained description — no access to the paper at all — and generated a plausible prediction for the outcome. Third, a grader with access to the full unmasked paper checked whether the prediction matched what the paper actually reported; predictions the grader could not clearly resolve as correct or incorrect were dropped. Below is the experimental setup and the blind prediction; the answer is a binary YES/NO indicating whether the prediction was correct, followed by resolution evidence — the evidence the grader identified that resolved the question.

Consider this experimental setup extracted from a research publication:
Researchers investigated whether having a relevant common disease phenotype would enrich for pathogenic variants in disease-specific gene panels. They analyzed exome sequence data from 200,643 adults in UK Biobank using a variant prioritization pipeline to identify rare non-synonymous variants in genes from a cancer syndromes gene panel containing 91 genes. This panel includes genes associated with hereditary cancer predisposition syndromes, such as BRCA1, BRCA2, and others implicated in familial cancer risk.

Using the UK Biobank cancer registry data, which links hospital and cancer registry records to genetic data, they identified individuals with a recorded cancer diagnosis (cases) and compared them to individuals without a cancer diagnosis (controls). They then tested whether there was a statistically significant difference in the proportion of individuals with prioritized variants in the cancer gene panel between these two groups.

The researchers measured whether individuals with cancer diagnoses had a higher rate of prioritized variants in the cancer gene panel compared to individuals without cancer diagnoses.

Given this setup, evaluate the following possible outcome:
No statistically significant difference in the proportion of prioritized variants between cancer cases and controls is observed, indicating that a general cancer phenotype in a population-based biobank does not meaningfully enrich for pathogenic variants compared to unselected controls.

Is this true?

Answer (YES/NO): YES